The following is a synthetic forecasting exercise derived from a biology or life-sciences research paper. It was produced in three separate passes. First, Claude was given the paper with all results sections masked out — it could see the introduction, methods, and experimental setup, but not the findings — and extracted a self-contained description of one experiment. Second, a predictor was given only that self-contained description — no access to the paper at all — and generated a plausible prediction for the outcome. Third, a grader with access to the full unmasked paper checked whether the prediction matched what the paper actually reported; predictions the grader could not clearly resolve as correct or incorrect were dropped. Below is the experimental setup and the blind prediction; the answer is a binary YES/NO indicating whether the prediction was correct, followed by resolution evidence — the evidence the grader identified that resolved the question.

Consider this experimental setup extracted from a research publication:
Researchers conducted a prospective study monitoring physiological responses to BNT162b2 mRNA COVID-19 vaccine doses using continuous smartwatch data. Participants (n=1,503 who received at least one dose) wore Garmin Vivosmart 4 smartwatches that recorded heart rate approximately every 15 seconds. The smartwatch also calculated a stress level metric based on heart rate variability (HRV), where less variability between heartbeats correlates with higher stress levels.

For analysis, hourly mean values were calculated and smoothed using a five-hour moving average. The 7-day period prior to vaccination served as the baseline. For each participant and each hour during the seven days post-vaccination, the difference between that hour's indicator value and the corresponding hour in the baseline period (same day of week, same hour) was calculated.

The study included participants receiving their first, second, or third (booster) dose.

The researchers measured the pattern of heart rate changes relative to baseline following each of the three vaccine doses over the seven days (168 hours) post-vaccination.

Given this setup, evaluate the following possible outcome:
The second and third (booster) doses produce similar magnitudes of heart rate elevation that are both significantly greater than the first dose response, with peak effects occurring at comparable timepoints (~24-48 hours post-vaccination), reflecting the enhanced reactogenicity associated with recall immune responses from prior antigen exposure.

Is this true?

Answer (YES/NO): YES